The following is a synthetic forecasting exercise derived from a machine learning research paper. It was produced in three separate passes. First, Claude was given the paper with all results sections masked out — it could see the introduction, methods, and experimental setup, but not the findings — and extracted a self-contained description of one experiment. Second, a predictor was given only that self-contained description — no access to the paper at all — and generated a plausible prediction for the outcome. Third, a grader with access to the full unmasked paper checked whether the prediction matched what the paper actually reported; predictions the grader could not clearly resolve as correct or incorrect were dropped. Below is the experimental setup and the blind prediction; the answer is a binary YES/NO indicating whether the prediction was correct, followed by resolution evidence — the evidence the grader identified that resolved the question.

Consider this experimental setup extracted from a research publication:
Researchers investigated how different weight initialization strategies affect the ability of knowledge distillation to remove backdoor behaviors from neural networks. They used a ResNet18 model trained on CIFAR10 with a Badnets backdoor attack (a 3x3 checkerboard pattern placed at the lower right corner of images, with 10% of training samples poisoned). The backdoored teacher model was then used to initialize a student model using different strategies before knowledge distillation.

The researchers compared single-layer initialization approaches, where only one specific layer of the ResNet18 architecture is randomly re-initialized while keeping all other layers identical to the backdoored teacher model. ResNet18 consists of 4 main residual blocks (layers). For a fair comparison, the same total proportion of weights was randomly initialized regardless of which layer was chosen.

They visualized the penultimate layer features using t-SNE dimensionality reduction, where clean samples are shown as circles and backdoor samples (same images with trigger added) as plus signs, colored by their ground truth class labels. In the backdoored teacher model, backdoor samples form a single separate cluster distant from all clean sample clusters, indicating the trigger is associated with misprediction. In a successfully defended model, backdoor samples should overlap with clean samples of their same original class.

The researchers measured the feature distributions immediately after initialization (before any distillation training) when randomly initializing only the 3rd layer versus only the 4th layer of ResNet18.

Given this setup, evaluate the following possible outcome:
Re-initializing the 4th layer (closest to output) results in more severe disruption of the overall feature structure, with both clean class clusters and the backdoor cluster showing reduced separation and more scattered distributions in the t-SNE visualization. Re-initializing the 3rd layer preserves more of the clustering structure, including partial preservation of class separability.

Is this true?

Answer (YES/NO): NO